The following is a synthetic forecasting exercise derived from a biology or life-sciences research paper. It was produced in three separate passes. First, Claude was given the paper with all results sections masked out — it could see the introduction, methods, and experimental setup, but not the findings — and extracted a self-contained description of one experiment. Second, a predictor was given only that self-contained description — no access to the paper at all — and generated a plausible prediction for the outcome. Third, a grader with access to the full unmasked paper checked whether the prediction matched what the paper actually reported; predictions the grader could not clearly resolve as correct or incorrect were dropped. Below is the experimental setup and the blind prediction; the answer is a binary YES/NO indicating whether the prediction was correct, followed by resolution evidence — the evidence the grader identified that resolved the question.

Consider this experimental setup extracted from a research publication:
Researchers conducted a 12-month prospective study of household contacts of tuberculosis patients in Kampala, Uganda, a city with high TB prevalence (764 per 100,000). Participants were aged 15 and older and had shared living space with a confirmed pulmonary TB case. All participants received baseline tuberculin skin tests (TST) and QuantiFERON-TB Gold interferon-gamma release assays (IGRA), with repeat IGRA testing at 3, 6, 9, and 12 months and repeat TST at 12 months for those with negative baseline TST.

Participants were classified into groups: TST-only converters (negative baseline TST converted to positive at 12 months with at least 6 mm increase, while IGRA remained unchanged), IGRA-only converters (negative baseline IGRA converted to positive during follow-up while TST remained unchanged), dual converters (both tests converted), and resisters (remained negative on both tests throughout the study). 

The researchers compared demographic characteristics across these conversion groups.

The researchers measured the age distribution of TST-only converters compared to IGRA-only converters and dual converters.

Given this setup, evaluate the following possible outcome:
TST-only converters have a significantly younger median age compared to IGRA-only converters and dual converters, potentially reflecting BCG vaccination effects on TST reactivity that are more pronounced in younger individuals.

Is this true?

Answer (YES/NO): NO